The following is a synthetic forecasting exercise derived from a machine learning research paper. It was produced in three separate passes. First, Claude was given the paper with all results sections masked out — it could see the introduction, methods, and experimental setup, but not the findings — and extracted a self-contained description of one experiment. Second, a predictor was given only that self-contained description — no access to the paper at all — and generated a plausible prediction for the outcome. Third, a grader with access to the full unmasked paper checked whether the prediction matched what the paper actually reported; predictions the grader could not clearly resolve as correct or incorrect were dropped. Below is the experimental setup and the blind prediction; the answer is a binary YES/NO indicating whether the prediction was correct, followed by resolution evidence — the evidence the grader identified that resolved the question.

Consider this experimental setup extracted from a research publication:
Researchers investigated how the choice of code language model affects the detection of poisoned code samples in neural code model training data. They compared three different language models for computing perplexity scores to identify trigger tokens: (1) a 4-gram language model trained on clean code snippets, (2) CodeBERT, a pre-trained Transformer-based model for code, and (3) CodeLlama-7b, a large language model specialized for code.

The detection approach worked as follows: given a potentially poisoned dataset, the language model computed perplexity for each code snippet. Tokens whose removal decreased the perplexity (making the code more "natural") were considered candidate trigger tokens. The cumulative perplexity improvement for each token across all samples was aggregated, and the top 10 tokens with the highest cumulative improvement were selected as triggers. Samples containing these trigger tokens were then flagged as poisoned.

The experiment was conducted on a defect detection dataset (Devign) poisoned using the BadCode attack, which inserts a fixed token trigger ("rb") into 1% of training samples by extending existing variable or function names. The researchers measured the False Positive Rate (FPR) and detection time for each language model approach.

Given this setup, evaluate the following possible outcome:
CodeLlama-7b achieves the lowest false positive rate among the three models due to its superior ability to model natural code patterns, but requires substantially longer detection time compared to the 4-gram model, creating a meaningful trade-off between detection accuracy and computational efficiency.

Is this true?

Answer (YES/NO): NO